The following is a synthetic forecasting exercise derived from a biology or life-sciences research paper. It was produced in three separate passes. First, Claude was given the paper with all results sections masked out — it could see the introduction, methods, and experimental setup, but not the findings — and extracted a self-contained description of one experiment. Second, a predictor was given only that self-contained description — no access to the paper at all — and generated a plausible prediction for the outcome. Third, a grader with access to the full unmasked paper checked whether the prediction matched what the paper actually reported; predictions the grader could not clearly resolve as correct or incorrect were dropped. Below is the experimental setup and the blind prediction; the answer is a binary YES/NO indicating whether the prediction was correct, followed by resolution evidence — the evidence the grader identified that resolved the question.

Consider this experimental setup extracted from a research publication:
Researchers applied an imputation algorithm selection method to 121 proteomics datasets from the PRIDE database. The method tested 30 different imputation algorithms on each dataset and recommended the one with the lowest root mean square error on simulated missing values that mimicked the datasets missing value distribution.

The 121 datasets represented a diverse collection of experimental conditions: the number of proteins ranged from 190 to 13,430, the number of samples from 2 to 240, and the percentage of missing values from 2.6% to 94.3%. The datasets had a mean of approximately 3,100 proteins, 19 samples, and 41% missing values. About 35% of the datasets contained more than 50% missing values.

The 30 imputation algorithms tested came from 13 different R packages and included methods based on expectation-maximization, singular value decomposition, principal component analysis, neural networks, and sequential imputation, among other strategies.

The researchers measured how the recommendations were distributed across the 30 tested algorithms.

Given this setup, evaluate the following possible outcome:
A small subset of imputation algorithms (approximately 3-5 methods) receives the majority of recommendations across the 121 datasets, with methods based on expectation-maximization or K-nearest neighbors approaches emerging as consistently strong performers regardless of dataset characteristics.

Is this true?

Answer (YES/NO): NO